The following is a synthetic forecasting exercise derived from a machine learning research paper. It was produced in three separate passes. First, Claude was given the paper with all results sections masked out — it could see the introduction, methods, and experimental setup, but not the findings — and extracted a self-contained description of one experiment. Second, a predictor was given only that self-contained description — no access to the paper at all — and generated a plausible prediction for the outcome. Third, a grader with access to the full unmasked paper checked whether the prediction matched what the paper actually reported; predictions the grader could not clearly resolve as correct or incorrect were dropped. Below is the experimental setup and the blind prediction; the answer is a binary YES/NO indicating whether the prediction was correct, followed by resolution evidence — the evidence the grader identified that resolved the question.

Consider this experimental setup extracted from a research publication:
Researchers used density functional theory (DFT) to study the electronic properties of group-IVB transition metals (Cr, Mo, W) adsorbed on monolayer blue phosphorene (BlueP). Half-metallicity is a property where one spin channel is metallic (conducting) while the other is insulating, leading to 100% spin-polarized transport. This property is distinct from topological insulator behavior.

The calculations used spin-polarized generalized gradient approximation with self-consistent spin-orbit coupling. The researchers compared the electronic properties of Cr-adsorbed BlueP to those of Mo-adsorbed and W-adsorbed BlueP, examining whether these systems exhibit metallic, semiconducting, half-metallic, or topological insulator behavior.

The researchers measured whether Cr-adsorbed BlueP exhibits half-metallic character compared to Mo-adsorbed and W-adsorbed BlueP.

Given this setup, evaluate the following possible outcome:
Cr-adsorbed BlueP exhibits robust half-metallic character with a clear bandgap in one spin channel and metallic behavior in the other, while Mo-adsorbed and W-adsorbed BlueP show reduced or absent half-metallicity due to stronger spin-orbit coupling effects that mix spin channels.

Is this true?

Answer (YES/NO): NO